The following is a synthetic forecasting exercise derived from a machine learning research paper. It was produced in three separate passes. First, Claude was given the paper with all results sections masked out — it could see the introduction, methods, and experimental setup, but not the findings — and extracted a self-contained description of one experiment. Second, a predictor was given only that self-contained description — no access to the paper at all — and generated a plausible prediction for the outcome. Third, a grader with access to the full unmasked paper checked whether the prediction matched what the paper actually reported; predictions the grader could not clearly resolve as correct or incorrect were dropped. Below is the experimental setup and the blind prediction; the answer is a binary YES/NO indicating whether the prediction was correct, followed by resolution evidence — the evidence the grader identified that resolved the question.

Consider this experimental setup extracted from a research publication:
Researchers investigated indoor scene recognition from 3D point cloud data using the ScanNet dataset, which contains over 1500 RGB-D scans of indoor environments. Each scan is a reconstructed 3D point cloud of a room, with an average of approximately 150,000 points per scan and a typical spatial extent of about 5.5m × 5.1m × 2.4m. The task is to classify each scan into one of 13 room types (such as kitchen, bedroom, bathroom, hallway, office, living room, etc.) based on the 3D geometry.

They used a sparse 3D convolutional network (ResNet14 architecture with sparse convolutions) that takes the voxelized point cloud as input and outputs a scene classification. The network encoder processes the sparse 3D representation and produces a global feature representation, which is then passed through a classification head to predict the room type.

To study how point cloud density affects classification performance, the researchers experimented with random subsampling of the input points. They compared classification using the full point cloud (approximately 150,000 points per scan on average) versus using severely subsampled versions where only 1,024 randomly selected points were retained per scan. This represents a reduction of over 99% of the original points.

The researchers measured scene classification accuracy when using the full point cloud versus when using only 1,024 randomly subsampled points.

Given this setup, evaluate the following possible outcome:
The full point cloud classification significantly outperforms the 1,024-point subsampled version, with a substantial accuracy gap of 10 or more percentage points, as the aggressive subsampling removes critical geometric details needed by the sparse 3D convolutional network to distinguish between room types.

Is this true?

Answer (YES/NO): NO